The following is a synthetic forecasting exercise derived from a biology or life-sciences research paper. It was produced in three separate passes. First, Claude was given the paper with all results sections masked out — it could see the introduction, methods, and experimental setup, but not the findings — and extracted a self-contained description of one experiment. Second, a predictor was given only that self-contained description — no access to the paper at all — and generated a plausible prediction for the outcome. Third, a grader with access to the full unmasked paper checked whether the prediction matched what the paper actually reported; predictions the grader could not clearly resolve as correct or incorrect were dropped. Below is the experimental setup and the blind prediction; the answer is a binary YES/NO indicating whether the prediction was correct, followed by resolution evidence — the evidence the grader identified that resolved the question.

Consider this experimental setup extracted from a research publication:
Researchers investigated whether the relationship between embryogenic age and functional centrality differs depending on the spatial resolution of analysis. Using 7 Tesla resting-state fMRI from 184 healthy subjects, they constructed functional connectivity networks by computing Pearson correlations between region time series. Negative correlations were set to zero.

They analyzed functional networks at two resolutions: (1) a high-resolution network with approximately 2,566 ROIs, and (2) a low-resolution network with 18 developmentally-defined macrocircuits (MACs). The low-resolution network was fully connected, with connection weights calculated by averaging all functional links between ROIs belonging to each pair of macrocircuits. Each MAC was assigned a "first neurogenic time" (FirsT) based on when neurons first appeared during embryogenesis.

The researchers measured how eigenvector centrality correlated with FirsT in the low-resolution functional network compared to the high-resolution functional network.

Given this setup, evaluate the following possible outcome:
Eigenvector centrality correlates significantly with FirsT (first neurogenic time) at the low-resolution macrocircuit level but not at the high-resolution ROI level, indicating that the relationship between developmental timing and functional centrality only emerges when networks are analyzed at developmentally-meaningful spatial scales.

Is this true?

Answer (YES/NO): NO